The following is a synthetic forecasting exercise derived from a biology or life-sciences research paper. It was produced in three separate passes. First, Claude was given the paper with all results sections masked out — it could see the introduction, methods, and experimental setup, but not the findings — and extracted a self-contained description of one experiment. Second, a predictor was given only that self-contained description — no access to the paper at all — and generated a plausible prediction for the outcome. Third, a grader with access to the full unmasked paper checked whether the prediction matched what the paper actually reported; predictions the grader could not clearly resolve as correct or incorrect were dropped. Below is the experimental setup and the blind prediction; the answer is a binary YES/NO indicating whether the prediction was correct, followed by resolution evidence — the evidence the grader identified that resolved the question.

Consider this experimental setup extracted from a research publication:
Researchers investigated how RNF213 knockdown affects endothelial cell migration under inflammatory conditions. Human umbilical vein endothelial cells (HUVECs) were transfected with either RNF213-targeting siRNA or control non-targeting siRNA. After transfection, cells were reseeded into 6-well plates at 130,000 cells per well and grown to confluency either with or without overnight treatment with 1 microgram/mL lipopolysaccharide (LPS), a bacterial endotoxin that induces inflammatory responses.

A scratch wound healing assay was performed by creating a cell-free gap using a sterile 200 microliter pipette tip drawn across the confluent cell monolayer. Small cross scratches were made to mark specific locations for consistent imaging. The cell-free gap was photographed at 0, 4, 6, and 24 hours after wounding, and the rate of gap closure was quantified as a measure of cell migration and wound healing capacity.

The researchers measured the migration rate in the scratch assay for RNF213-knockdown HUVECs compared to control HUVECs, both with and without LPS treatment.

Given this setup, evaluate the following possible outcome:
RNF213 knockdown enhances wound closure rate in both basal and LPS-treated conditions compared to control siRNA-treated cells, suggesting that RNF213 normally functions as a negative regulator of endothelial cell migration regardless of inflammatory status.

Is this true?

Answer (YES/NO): NO